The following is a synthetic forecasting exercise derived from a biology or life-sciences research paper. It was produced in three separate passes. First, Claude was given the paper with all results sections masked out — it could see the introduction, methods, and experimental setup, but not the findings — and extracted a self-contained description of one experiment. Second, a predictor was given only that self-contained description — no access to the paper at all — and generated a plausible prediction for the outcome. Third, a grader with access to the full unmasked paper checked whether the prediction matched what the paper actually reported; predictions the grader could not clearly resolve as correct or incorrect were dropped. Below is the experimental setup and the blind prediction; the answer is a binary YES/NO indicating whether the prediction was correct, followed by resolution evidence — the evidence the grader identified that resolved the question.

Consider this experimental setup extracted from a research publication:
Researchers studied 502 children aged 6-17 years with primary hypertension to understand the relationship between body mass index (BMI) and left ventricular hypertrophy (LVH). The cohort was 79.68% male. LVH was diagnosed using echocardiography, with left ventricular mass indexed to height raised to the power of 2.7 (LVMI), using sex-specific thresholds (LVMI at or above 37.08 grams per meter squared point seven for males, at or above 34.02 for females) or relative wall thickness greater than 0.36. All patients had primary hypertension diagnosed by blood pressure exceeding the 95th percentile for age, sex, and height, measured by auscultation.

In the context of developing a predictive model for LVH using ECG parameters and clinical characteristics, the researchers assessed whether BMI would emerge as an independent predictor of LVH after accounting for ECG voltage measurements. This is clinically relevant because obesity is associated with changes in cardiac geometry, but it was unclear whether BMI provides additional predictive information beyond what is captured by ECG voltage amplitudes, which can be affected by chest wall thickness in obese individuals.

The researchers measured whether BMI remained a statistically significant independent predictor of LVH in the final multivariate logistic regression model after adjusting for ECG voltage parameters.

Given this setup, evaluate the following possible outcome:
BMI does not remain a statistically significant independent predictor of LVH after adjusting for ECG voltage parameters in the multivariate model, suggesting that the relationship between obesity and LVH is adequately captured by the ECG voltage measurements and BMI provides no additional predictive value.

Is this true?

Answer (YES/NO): NO